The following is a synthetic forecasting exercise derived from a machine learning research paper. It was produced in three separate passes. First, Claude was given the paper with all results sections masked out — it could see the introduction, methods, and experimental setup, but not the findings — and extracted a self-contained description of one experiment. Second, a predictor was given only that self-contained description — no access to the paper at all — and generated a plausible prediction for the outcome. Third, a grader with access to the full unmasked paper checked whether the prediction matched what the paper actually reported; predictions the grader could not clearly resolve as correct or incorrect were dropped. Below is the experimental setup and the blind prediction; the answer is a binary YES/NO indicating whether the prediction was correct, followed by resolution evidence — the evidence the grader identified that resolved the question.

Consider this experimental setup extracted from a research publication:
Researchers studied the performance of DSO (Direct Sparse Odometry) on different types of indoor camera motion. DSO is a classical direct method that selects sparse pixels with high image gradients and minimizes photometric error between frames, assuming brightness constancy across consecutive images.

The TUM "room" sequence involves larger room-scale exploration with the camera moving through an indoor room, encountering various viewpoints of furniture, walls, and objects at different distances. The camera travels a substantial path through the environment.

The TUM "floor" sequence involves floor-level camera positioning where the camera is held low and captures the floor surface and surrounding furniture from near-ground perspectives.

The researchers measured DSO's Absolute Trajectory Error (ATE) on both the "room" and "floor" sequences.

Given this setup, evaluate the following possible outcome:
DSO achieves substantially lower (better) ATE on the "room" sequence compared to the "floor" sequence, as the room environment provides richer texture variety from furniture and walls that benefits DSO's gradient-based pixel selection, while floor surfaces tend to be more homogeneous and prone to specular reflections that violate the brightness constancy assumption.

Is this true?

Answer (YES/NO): NO